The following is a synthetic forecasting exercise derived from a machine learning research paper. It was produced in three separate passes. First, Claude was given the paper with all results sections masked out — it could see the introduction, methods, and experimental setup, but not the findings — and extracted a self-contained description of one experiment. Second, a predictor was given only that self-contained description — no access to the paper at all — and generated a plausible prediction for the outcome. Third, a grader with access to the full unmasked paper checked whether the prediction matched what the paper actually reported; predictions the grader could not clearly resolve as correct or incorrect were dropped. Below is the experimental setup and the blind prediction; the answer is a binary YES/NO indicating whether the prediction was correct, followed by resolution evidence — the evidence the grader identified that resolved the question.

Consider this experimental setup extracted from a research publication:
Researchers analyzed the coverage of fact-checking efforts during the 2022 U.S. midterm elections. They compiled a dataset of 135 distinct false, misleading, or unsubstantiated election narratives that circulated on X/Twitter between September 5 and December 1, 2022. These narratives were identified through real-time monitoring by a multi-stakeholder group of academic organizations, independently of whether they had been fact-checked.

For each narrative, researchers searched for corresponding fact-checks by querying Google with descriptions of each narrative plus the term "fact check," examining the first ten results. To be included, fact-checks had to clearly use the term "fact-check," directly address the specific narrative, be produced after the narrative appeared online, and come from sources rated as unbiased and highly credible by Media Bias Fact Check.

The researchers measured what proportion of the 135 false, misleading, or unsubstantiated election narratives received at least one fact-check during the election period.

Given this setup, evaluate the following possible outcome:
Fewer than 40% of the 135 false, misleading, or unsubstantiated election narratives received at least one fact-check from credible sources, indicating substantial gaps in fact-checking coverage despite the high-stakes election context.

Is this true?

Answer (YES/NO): NO